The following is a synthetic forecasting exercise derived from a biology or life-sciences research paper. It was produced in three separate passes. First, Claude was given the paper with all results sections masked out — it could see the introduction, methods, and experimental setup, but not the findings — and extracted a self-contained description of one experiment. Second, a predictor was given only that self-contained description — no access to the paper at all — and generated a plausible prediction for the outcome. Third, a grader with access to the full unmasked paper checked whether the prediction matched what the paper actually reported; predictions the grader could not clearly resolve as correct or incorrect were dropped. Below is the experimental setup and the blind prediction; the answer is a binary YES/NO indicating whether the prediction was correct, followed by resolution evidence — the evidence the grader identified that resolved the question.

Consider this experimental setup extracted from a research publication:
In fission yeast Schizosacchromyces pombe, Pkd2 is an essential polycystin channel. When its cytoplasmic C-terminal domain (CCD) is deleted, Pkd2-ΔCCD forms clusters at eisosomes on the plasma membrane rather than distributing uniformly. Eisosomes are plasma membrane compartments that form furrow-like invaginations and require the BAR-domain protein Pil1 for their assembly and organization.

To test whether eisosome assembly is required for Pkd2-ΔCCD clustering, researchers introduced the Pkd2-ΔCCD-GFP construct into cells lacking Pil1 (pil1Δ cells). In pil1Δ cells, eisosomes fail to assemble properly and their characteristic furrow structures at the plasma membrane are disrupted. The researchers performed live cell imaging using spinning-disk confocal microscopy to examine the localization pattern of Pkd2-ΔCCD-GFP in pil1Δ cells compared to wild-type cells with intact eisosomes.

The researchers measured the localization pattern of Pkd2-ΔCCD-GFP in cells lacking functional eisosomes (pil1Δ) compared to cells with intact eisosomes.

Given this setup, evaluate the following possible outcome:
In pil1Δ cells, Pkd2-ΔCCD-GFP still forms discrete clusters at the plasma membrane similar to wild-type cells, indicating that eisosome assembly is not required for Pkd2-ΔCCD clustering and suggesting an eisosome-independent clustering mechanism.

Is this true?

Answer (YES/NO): NO